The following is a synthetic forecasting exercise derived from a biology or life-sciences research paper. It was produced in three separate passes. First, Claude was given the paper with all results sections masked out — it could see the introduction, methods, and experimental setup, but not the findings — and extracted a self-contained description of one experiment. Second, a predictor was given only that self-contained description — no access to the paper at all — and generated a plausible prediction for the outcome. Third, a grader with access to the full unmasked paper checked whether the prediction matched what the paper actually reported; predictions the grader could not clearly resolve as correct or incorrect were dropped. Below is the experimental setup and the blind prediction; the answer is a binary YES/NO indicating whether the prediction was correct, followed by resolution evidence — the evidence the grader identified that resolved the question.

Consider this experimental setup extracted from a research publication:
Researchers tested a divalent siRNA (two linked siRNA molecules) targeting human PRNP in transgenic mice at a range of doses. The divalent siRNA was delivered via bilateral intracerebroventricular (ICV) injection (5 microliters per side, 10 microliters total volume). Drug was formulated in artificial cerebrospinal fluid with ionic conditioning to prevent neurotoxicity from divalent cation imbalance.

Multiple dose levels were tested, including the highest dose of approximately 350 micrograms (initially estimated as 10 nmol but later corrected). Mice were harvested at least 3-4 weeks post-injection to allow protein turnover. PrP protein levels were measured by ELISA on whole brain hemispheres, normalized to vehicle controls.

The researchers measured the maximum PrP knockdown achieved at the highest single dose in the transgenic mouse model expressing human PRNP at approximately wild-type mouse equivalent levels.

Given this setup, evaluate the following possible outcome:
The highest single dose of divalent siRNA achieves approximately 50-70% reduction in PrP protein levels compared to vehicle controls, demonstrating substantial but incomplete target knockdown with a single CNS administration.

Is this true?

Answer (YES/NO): NO